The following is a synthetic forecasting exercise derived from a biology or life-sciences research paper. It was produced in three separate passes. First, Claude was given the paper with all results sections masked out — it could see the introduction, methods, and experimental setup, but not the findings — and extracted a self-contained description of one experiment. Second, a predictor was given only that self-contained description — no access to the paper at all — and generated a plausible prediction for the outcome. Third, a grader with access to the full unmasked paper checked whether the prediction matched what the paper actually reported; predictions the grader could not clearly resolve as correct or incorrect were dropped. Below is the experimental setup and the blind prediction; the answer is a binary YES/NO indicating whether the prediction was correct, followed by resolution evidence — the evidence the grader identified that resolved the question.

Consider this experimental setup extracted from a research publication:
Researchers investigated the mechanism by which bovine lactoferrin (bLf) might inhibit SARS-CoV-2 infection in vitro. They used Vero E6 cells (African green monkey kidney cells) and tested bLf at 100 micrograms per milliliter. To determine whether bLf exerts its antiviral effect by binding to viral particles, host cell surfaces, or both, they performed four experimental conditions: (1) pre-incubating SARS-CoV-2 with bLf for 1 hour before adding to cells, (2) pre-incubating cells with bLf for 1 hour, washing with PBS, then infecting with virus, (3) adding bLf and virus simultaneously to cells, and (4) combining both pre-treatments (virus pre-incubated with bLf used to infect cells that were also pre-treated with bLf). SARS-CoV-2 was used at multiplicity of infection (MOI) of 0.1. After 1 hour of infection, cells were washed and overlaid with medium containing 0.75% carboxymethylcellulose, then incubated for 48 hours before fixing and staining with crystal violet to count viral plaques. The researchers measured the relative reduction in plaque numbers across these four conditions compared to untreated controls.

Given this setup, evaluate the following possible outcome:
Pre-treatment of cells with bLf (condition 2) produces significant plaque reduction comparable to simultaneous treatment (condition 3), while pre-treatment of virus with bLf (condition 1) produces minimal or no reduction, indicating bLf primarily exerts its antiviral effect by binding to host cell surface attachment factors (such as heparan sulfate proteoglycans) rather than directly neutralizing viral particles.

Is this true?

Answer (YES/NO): NO